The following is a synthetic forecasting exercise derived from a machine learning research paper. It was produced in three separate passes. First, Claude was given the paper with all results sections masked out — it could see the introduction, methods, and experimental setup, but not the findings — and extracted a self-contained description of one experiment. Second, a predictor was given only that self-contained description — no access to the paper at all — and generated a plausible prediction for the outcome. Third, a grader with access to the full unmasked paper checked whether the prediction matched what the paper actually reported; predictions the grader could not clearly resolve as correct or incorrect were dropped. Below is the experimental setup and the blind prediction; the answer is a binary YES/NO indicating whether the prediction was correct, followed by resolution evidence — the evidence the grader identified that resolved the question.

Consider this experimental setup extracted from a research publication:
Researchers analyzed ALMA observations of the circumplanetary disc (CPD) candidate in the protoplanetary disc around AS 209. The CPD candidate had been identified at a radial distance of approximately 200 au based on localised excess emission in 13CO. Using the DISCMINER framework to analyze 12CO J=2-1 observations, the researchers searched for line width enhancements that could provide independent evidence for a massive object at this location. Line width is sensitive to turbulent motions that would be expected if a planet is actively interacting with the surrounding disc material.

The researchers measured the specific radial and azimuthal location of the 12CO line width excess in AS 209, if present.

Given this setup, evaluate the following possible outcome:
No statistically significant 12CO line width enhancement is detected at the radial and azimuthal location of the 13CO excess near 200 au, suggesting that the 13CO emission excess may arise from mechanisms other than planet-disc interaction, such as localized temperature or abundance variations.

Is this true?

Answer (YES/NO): NO